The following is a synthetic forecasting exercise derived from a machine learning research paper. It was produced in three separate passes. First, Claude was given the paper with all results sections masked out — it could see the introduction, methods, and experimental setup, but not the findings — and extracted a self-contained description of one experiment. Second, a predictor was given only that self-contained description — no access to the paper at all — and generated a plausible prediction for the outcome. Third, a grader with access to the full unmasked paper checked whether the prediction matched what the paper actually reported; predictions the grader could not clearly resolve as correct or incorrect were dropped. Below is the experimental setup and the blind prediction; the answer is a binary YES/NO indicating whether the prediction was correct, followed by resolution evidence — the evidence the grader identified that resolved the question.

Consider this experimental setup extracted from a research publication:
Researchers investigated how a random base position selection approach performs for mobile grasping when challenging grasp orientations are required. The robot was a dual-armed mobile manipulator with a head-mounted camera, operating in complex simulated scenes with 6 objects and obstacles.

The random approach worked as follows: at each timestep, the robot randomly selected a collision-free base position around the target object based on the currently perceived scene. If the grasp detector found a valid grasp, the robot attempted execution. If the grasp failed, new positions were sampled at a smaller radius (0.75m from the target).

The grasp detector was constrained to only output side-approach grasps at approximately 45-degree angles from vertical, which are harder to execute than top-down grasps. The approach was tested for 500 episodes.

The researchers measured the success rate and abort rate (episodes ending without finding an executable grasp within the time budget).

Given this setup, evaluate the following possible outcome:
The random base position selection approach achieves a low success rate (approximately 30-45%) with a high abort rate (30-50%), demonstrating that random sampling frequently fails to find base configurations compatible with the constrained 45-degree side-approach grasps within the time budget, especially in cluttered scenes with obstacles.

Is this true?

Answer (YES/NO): NO